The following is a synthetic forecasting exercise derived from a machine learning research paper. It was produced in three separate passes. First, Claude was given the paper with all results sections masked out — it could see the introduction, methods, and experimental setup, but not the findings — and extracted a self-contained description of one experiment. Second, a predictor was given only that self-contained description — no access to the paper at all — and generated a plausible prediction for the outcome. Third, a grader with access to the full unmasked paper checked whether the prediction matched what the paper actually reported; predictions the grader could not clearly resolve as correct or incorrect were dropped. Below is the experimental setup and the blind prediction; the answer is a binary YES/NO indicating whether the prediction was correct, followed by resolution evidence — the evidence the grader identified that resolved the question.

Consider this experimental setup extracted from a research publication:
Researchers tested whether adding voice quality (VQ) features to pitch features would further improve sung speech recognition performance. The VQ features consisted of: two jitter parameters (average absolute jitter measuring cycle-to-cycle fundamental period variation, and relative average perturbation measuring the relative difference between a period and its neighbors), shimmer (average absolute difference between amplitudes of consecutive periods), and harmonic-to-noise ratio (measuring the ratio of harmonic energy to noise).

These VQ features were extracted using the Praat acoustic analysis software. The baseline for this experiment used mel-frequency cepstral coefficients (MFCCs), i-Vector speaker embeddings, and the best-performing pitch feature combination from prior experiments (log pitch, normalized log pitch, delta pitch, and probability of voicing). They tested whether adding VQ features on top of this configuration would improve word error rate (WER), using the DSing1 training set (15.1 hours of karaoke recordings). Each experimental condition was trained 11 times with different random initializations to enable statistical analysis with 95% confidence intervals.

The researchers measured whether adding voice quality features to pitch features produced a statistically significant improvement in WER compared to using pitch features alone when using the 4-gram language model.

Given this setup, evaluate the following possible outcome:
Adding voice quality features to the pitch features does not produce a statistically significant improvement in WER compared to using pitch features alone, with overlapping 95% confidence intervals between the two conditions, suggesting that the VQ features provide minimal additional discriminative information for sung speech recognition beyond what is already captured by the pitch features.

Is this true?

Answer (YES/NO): YES